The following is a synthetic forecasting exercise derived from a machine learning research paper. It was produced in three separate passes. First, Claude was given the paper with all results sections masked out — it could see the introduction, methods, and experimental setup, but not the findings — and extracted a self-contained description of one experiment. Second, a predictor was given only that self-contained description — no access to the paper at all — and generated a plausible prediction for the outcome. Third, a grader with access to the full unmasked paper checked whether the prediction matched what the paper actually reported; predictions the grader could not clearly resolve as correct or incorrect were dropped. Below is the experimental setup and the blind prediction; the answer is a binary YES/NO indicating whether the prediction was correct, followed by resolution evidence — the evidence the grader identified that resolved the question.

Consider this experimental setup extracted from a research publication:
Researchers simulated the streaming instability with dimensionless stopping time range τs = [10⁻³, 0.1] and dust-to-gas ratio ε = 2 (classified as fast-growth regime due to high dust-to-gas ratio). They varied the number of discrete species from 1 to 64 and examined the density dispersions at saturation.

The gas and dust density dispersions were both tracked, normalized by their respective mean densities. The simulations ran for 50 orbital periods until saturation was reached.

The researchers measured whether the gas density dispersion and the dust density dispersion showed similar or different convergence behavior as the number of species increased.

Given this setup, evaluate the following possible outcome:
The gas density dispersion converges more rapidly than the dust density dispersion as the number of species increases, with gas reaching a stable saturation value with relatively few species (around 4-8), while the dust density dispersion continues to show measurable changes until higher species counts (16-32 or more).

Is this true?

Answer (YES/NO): NO